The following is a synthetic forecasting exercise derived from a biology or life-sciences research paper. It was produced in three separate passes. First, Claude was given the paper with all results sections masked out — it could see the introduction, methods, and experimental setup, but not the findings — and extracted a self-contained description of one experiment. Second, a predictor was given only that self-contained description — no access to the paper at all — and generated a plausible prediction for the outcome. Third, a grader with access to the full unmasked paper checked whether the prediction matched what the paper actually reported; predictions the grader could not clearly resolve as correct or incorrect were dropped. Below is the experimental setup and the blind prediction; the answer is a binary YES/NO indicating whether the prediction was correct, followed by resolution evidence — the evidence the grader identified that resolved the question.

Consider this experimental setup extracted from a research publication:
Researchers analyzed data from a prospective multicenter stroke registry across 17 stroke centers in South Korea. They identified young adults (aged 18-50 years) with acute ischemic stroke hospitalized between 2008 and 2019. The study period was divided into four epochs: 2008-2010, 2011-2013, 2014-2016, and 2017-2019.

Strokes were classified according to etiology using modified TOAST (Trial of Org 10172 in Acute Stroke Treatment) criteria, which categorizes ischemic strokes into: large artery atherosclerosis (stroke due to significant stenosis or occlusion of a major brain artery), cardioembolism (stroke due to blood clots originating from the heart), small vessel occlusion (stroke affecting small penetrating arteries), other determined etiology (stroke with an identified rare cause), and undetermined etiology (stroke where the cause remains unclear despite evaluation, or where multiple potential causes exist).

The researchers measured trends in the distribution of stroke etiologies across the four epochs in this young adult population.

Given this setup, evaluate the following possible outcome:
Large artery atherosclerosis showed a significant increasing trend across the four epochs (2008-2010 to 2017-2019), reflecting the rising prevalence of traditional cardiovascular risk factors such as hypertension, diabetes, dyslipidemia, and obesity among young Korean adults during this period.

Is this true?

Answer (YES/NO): NO